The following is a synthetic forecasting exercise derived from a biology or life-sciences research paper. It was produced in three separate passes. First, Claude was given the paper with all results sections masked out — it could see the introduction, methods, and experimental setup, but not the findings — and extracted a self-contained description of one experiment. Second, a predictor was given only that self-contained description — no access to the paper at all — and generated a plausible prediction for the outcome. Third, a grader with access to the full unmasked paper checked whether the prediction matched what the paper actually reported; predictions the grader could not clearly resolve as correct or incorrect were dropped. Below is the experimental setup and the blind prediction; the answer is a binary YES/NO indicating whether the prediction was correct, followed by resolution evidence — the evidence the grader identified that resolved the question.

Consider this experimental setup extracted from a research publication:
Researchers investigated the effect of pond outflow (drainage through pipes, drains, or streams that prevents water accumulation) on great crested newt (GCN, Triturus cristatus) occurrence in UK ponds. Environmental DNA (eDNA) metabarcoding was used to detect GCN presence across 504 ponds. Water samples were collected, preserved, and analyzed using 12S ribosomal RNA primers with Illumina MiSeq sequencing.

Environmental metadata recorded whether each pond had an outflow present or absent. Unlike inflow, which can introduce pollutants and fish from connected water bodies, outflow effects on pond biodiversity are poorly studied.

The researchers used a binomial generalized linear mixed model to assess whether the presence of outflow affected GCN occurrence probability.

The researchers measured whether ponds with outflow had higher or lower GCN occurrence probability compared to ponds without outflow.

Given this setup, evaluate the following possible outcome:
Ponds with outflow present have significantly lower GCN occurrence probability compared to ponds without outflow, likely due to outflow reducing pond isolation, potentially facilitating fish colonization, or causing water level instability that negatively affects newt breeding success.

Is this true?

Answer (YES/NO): NO